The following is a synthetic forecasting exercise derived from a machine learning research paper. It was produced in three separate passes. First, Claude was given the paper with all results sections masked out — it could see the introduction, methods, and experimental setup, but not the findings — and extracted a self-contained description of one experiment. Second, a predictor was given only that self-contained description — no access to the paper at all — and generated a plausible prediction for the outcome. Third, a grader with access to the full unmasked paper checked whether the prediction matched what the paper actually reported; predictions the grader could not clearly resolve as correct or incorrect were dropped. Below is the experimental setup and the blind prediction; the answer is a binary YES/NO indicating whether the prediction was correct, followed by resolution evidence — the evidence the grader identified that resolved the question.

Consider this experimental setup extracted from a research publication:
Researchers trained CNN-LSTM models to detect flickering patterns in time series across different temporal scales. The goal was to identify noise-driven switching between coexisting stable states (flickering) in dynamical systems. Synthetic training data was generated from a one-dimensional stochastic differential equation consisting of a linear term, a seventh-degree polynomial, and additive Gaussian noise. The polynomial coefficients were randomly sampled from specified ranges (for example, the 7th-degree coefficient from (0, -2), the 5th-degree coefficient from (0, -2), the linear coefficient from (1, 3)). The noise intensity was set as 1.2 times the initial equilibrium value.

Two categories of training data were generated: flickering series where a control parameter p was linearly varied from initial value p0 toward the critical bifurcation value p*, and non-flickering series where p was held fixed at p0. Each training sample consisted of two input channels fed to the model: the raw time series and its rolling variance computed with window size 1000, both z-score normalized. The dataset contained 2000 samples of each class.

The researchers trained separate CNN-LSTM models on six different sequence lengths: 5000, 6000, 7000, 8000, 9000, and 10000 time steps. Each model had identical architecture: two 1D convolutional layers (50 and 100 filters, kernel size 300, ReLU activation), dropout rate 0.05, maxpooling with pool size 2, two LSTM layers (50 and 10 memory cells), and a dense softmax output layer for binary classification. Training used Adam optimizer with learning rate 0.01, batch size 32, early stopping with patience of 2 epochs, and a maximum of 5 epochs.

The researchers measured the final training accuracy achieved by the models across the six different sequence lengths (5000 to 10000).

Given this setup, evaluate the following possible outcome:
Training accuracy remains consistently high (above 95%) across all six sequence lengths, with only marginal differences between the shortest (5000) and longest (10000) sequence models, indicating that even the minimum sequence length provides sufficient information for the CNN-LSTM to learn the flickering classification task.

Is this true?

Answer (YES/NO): YES